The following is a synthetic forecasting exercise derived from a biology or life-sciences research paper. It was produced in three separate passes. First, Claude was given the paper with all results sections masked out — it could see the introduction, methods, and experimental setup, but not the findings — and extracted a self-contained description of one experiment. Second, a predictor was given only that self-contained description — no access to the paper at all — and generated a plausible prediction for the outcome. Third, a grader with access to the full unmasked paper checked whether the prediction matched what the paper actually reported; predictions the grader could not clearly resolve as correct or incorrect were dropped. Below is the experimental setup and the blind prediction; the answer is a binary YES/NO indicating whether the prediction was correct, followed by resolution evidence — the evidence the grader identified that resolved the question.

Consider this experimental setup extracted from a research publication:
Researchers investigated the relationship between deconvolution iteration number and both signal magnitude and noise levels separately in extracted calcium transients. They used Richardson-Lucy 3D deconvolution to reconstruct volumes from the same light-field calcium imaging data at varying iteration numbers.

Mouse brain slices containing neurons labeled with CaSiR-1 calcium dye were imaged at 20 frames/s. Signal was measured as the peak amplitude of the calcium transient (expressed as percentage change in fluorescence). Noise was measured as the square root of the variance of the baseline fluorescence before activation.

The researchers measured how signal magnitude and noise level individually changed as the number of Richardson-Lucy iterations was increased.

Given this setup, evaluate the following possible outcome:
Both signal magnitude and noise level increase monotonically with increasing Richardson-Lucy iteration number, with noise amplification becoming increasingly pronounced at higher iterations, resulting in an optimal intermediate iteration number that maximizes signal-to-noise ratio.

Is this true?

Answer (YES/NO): NO